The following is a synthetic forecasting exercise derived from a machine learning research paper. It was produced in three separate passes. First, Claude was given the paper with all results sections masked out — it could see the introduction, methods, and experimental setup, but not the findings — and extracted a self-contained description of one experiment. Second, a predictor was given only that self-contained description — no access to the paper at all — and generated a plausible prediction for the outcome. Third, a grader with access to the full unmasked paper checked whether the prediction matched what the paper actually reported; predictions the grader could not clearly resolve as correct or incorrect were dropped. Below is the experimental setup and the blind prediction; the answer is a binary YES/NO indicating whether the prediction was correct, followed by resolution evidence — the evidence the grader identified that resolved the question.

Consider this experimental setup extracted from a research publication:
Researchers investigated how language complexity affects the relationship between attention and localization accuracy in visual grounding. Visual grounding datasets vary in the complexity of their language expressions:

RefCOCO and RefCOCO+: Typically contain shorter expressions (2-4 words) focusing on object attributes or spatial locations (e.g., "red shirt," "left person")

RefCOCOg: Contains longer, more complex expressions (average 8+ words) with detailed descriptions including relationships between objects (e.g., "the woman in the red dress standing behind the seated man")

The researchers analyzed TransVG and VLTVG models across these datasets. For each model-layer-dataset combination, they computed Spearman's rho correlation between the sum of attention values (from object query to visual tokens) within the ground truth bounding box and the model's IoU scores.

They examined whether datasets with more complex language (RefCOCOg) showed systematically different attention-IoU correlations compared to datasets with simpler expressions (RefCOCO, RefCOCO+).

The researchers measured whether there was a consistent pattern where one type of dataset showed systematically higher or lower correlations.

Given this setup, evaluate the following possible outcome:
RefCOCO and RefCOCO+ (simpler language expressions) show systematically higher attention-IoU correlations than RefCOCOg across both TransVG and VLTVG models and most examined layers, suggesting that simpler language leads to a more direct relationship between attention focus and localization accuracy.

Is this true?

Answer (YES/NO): NO